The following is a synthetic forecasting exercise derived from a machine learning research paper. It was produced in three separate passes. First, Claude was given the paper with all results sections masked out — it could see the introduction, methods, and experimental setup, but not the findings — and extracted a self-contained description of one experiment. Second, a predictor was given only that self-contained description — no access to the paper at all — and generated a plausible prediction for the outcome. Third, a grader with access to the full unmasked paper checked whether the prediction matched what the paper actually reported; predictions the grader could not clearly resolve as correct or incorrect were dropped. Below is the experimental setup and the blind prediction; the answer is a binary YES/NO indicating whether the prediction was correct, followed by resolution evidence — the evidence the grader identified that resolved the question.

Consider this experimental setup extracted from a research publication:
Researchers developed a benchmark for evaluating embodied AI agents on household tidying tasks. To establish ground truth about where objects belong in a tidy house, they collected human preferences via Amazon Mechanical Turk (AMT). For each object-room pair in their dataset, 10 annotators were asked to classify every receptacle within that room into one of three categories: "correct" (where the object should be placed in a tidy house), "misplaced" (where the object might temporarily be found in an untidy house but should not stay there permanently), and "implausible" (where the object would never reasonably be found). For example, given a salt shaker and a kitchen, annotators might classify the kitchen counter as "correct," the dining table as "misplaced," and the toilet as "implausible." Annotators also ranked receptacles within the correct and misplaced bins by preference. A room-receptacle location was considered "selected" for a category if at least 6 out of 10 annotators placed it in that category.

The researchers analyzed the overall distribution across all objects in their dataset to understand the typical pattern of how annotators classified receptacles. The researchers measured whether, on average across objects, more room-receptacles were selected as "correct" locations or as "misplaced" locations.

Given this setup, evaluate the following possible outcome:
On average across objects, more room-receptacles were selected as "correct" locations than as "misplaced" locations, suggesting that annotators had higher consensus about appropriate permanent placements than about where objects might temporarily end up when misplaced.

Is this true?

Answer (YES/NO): NO